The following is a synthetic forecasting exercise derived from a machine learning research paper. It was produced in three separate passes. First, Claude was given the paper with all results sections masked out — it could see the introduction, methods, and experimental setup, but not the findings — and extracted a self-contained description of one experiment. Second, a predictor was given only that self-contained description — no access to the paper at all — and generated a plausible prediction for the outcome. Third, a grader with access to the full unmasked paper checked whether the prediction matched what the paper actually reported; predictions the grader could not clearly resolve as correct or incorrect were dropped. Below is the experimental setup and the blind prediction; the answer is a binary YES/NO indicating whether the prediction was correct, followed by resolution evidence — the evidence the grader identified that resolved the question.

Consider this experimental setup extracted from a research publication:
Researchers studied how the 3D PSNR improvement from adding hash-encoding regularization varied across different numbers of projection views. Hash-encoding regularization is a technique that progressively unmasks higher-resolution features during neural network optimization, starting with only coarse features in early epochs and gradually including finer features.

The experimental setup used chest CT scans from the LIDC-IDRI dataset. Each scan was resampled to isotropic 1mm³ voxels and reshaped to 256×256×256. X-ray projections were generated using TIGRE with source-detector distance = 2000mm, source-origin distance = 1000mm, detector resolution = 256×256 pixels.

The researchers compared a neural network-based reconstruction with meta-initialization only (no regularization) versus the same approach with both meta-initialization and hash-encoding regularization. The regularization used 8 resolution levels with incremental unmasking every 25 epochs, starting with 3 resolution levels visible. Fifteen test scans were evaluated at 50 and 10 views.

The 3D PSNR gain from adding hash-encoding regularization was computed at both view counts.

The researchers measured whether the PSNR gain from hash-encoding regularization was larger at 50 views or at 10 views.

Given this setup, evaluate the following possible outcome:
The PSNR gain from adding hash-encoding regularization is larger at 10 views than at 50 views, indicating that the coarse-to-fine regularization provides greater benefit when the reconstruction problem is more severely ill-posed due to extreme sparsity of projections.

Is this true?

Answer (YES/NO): NO